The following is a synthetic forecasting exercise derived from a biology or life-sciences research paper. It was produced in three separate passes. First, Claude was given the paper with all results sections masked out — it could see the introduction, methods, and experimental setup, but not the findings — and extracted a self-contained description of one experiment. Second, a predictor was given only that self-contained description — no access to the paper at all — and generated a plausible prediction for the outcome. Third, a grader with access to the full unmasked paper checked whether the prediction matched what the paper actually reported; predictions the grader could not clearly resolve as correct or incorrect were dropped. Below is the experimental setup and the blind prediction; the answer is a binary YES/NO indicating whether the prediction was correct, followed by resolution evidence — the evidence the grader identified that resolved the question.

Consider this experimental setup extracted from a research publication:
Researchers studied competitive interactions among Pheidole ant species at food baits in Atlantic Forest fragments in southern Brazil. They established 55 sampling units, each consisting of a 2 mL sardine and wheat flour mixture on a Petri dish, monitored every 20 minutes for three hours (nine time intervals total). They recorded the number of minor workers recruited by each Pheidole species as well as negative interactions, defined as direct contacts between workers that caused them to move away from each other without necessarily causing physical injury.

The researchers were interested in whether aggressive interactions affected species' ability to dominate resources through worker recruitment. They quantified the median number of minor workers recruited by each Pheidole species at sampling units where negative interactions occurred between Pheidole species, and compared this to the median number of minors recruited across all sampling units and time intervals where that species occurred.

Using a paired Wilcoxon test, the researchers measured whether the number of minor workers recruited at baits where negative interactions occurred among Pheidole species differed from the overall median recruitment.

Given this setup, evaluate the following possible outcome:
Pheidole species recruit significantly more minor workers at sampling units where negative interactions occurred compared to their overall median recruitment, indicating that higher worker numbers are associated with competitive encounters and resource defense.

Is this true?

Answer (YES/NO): NO